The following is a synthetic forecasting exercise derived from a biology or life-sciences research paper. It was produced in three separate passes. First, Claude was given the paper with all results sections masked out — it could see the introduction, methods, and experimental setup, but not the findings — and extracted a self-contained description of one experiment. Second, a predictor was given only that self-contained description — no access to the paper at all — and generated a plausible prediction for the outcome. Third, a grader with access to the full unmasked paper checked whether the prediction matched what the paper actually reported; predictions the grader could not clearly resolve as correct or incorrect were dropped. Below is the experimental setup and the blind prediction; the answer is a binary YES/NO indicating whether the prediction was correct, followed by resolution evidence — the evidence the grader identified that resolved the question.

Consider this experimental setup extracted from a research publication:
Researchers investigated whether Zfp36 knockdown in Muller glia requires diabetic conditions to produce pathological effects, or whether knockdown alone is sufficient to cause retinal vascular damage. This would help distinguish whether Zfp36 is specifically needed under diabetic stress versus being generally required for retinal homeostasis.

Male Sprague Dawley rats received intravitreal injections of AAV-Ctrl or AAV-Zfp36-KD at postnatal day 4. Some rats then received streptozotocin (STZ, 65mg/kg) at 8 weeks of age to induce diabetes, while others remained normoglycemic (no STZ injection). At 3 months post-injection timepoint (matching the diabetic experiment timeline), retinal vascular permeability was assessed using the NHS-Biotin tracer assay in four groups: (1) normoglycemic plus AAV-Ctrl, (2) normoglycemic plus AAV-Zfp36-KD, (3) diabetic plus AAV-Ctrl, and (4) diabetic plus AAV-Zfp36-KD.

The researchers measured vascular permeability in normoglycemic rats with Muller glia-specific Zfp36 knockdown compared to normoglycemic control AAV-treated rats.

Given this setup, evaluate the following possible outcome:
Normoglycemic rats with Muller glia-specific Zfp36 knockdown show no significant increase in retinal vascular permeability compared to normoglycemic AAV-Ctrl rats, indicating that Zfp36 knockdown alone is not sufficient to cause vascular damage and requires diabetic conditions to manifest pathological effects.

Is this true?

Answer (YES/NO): YES